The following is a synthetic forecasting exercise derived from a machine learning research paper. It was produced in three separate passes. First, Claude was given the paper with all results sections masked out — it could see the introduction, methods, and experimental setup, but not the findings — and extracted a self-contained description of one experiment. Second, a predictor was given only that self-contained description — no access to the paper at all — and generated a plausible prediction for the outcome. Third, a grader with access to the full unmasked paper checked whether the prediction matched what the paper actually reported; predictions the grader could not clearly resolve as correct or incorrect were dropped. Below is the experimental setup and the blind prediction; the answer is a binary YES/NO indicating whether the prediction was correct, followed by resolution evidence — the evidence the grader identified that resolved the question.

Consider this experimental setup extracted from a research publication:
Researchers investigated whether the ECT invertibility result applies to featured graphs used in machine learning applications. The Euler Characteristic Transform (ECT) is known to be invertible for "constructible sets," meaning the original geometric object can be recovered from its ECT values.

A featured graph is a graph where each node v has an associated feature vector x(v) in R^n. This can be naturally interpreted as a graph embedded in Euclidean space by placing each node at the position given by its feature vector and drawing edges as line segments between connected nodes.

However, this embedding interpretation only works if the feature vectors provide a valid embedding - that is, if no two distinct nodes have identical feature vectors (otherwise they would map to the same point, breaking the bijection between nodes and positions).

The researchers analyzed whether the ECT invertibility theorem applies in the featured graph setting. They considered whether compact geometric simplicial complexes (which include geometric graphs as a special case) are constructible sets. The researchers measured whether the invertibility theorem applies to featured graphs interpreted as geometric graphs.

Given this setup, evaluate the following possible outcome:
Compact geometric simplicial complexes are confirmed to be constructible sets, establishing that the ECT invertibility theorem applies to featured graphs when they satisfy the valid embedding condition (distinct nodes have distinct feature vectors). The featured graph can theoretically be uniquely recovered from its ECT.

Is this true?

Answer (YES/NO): YES